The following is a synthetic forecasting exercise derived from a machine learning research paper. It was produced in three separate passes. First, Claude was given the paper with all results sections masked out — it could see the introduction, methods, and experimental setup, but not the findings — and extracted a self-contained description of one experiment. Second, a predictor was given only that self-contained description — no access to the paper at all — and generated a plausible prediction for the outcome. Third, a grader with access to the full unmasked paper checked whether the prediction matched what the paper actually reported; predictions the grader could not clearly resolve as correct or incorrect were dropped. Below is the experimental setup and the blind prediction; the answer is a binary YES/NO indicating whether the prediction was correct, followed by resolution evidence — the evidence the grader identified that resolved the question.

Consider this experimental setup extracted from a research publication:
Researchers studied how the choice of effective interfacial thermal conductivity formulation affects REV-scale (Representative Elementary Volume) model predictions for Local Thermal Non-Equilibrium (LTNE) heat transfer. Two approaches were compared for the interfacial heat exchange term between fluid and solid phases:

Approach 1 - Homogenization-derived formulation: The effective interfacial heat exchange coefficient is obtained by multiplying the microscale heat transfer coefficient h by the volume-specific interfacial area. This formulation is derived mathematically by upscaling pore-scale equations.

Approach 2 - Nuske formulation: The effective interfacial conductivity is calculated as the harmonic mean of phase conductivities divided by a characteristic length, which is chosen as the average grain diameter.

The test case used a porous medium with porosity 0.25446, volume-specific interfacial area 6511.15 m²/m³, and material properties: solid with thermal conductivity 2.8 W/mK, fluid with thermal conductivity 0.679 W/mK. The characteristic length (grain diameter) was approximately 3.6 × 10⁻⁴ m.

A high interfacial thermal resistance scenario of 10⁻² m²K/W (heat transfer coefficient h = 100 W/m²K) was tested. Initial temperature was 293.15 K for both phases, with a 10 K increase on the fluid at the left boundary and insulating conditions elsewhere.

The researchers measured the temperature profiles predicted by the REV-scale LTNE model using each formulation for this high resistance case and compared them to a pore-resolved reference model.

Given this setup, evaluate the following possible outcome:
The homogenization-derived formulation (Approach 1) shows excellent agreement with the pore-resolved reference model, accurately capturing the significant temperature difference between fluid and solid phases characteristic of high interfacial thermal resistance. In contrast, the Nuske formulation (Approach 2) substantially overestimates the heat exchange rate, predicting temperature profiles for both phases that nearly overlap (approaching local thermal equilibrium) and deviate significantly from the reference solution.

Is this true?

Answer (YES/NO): YES